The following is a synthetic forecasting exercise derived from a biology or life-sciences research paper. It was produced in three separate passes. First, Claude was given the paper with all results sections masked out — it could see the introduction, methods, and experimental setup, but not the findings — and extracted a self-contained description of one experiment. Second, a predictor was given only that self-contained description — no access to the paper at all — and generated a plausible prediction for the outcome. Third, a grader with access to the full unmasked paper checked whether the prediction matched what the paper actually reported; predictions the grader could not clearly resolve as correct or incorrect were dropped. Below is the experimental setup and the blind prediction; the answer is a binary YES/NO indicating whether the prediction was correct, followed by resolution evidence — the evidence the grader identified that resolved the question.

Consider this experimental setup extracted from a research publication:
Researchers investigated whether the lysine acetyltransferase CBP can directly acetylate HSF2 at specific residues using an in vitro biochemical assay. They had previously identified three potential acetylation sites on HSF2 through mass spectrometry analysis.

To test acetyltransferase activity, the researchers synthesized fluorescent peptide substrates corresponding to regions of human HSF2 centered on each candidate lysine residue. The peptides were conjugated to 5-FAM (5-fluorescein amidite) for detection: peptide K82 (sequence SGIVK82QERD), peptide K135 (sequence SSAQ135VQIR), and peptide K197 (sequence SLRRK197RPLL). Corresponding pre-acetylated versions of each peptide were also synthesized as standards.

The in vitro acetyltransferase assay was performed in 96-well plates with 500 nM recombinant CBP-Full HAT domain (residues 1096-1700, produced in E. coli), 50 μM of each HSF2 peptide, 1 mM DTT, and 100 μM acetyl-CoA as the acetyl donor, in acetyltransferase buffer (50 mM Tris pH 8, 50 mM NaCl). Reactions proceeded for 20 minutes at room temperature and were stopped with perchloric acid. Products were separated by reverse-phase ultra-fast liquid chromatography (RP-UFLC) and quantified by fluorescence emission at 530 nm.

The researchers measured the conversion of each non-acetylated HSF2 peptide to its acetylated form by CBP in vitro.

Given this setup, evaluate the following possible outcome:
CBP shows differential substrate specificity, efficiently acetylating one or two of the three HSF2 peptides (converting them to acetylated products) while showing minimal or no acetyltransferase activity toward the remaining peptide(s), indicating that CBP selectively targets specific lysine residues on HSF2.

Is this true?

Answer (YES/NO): YES